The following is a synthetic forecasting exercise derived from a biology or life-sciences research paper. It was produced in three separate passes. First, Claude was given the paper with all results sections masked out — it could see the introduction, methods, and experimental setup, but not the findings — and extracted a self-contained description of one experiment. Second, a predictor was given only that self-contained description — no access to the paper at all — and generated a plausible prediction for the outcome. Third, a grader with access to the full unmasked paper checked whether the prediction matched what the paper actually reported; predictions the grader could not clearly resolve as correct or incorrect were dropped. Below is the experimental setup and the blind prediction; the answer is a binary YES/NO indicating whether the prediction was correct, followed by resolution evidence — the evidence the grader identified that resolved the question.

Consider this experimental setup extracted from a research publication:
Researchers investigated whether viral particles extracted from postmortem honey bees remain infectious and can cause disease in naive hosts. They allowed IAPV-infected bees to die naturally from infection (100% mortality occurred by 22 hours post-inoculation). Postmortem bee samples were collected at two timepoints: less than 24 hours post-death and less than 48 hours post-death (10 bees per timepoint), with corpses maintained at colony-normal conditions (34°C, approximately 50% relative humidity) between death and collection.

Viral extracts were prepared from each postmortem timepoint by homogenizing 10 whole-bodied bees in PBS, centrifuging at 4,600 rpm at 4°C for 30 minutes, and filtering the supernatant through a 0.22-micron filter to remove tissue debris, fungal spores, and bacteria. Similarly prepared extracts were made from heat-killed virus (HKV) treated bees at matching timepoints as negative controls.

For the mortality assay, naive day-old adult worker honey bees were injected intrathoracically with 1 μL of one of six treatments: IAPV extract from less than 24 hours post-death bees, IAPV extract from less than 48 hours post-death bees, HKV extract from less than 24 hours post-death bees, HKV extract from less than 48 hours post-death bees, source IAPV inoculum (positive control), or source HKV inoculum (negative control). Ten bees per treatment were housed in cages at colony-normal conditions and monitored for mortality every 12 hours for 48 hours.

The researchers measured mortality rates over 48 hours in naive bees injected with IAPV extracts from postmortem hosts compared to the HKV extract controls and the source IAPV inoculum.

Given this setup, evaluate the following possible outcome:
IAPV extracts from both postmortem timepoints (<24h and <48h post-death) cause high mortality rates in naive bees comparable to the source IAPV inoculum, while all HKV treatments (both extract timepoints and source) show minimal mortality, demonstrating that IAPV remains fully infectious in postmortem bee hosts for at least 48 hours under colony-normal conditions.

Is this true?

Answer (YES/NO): NO